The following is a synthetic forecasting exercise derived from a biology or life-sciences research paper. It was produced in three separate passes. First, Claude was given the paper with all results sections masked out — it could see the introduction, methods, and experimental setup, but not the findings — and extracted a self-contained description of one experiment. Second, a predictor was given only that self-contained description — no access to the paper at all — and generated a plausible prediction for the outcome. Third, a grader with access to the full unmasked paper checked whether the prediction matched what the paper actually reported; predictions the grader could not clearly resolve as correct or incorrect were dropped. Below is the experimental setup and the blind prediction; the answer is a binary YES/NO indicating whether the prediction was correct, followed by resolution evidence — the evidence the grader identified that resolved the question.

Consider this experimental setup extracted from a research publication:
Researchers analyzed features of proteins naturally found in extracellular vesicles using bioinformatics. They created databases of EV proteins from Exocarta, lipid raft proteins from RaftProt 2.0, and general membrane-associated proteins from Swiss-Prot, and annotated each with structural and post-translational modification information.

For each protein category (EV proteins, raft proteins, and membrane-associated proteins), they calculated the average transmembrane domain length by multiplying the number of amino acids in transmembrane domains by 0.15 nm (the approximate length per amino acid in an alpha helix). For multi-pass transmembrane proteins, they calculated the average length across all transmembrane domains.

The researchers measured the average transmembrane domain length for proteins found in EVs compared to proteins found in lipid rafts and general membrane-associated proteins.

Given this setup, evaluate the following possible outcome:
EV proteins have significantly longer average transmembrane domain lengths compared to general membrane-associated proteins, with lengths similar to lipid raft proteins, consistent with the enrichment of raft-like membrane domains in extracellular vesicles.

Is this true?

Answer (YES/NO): YES